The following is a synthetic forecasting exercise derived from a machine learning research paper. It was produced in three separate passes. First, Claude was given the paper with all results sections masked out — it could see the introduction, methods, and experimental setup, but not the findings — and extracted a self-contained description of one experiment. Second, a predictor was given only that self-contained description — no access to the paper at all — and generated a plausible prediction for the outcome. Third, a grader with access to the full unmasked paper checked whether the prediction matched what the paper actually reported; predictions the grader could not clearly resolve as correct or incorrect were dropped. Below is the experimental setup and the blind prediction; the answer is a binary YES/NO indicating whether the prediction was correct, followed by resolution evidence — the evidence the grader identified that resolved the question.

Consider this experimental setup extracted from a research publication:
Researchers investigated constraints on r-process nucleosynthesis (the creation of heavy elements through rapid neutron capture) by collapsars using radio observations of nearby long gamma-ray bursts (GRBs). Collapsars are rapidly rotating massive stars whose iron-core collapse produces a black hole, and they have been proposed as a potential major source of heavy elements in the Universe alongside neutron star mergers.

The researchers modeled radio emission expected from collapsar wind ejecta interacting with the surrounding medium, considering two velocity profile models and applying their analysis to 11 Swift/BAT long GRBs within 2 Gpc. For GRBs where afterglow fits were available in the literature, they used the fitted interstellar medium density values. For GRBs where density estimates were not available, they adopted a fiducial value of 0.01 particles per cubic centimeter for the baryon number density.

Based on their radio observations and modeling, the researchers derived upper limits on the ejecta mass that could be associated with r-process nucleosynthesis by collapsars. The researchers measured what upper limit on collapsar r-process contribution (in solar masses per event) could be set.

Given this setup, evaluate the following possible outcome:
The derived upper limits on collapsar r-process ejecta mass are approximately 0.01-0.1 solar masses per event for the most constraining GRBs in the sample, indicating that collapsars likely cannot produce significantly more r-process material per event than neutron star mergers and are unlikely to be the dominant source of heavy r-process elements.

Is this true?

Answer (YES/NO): NO